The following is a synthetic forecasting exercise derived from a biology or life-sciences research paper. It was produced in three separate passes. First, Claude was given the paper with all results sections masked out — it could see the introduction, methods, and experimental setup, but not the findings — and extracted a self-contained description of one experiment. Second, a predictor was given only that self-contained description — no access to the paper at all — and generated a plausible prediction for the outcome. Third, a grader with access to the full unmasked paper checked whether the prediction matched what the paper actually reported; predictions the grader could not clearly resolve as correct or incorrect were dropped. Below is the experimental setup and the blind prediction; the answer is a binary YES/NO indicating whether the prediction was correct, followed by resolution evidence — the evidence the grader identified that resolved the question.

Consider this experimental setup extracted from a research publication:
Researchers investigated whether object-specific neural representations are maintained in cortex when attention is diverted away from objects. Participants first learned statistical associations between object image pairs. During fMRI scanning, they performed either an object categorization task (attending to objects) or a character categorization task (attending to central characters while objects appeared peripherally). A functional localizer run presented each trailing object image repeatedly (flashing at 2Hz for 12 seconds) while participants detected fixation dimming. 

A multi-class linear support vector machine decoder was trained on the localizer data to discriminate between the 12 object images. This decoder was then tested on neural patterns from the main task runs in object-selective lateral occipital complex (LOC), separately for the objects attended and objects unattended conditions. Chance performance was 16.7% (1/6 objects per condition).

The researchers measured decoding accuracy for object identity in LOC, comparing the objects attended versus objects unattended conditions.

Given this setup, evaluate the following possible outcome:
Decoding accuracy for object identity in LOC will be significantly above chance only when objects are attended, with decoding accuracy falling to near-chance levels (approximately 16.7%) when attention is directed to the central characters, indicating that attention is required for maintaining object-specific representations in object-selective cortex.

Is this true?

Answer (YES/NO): NO